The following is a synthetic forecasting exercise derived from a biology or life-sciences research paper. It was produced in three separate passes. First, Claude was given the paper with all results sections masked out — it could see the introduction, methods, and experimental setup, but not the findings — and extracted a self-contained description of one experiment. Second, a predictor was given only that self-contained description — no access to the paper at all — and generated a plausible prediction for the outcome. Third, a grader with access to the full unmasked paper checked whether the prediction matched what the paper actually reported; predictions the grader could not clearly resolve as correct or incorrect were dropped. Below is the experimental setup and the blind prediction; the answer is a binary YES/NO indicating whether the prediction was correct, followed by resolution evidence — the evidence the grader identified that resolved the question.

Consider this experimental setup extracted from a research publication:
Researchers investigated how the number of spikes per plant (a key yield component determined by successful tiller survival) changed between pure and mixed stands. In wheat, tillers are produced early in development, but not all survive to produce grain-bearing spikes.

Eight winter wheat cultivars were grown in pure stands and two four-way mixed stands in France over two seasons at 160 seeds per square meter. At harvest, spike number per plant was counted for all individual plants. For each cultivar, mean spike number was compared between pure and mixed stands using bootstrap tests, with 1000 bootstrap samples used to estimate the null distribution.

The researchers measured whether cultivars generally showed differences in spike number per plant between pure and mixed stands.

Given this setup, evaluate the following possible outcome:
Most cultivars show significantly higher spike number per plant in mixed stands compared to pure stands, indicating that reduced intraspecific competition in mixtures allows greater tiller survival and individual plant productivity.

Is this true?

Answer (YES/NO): NO